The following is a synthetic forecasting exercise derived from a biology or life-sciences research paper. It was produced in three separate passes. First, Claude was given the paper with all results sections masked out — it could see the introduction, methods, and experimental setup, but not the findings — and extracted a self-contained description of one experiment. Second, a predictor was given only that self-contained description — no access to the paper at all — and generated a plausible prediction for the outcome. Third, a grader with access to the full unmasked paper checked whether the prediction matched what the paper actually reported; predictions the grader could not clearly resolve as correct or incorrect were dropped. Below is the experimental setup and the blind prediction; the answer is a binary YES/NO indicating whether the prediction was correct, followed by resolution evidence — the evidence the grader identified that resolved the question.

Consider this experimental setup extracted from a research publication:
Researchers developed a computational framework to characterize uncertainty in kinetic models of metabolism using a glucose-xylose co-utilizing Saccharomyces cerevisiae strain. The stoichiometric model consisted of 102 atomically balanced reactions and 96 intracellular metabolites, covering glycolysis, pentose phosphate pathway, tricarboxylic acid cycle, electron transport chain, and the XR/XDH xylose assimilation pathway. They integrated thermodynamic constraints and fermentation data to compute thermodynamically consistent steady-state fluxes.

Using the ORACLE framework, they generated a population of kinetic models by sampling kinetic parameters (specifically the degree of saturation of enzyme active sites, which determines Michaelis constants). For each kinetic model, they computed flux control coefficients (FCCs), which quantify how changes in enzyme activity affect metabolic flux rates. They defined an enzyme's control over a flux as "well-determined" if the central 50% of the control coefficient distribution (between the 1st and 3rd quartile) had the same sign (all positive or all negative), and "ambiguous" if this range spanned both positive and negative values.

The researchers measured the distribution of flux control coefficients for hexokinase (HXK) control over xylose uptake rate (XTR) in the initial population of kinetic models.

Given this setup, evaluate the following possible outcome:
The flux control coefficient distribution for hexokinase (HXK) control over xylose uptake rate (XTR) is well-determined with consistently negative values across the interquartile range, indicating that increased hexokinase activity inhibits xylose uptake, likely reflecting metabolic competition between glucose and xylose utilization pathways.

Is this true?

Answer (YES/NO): NO